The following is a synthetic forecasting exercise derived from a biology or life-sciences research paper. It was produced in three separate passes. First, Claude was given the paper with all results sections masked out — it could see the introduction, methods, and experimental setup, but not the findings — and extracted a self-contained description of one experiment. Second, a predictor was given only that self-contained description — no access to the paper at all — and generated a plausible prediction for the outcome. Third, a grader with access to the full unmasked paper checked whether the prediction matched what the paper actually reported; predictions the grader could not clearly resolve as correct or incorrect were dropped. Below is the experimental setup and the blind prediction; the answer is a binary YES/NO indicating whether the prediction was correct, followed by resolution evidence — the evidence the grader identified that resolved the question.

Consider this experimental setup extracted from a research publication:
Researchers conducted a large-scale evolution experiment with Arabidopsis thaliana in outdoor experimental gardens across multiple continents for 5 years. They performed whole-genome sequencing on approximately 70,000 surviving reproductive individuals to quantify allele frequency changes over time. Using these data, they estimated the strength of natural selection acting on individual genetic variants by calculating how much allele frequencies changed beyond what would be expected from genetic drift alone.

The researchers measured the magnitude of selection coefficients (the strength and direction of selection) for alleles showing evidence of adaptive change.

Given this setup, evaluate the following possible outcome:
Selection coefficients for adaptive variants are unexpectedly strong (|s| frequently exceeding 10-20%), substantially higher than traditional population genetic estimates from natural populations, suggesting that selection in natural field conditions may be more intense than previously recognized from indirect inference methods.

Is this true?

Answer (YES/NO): YES